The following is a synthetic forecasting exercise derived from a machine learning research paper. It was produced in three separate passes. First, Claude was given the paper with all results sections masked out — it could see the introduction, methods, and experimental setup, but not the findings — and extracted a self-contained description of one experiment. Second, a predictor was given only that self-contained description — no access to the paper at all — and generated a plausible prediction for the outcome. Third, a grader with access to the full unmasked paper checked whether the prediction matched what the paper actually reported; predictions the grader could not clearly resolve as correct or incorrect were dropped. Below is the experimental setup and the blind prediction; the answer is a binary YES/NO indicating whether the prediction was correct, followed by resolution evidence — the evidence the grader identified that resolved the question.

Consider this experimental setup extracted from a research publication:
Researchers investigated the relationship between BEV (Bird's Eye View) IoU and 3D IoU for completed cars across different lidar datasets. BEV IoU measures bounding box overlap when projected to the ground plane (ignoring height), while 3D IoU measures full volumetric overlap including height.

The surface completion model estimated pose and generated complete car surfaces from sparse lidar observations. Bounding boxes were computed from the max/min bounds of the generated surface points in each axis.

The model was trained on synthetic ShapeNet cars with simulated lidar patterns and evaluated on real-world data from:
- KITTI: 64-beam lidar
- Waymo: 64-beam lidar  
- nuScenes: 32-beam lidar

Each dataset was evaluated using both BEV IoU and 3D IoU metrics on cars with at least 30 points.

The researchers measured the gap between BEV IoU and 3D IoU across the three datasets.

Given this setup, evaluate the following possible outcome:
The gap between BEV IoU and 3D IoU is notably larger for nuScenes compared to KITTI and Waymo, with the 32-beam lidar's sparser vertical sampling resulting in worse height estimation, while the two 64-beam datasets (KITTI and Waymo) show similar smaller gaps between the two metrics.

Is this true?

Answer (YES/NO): NO